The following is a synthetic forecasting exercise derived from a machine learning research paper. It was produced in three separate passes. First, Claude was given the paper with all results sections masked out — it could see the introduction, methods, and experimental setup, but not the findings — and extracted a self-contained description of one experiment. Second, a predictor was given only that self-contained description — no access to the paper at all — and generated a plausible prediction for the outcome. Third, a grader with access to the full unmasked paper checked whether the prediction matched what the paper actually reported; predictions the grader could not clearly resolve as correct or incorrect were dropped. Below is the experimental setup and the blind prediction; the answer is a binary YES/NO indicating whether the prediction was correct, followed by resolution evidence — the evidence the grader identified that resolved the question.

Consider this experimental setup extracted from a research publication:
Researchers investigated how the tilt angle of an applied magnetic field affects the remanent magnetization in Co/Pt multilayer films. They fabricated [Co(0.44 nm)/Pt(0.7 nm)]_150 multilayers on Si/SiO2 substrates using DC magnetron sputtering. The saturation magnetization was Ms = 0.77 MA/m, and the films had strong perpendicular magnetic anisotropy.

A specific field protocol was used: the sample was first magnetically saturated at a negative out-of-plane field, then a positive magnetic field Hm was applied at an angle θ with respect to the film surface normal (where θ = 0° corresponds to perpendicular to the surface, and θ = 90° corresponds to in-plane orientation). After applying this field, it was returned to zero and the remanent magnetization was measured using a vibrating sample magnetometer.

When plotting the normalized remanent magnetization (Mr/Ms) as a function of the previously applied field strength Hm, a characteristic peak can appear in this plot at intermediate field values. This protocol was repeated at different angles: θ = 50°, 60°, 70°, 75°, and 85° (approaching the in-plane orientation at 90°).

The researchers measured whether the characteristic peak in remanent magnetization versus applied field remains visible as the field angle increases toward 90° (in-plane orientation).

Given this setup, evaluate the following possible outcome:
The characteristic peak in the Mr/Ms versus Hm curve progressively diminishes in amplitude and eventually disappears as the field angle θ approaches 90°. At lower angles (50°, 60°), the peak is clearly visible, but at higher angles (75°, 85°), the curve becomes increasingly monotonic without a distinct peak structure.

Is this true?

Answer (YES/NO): NO